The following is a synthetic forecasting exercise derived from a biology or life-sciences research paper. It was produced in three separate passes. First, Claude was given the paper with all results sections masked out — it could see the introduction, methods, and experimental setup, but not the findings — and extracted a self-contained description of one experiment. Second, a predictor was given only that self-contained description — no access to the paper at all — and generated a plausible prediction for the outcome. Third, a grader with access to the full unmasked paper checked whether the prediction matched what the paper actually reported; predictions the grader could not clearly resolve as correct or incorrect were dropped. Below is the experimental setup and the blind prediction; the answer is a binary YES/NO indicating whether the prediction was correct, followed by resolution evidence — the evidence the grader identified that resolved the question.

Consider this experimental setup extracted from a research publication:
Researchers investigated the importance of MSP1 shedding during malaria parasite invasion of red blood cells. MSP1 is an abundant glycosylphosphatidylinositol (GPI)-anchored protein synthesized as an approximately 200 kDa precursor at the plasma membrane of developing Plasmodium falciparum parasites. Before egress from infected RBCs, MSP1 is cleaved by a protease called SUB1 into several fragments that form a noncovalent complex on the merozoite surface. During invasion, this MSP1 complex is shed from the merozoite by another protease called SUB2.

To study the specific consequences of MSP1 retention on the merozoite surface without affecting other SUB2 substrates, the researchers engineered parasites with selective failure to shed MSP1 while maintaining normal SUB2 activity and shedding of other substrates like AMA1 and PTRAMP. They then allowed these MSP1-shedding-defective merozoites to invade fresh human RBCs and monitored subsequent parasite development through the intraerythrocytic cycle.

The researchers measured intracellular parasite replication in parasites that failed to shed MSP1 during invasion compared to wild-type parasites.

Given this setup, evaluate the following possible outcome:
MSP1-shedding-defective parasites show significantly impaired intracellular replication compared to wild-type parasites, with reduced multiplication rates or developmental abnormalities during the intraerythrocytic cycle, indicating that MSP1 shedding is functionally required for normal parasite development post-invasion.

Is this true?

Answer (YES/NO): YES